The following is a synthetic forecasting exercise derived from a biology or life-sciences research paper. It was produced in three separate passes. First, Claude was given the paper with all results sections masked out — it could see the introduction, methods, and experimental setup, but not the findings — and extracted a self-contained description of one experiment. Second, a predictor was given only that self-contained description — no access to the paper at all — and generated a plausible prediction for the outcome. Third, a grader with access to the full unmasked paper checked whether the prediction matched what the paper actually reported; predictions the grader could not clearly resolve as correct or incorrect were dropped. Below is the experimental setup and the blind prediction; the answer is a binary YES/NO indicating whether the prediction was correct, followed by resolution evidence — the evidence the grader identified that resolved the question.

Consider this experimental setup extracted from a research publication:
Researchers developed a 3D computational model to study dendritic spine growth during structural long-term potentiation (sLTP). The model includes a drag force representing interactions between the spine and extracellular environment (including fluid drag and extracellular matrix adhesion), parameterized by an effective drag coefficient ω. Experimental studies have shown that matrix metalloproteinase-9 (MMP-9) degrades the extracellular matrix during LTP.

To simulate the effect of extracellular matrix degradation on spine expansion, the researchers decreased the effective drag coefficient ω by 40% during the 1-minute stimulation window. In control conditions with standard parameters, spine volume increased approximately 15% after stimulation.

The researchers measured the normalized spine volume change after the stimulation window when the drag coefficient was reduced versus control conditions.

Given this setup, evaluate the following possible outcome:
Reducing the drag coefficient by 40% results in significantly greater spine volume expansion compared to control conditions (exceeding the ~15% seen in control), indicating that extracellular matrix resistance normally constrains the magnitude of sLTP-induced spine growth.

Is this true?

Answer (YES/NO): YES